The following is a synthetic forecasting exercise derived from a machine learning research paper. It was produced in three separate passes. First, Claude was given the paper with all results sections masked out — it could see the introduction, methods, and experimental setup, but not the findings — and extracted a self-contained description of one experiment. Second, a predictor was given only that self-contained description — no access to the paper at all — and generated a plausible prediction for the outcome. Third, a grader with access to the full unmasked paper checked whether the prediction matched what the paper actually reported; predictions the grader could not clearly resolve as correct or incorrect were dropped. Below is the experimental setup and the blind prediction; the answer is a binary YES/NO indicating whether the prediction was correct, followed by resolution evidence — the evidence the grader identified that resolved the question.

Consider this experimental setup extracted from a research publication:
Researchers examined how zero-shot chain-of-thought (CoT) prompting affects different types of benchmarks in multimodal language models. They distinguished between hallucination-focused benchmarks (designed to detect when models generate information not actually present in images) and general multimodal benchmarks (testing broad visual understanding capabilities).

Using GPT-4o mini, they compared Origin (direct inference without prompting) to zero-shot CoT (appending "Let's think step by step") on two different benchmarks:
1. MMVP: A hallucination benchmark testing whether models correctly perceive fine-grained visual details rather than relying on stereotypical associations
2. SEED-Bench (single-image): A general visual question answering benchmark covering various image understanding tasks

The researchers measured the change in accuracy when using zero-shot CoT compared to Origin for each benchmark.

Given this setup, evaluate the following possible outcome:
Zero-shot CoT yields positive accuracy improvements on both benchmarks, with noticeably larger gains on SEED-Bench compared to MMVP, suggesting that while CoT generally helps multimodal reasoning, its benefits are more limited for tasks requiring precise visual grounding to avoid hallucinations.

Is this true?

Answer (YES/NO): NO